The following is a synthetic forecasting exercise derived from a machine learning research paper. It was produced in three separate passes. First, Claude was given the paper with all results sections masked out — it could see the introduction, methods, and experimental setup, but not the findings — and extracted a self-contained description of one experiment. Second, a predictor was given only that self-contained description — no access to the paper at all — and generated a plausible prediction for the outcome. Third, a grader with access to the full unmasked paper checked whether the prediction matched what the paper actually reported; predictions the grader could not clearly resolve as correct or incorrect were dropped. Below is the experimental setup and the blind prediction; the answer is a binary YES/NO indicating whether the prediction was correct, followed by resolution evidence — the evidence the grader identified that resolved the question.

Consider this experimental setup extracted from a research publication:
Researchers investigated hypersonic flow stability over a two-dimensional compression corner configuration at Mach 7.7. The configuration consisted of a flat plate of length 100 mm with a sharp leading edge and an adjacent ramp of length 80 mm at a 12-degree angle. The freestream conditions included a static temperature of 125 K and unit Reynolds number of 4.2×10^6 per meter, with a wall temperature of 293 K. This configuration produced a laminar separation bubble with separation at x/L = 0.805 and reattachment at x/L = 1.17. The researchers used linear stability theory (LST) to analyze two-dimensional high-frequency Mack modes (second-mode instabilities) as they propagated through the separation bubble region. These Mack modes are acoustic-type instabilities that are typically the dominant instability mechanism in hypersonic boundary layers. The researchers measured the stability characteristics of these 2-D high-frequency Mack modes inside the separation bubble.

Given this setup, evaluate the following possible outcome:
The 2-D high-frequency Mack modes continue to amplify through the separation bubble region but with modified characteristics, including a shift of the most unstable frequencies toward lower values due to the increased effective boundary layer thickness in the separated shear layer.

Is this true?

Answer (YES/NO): NO